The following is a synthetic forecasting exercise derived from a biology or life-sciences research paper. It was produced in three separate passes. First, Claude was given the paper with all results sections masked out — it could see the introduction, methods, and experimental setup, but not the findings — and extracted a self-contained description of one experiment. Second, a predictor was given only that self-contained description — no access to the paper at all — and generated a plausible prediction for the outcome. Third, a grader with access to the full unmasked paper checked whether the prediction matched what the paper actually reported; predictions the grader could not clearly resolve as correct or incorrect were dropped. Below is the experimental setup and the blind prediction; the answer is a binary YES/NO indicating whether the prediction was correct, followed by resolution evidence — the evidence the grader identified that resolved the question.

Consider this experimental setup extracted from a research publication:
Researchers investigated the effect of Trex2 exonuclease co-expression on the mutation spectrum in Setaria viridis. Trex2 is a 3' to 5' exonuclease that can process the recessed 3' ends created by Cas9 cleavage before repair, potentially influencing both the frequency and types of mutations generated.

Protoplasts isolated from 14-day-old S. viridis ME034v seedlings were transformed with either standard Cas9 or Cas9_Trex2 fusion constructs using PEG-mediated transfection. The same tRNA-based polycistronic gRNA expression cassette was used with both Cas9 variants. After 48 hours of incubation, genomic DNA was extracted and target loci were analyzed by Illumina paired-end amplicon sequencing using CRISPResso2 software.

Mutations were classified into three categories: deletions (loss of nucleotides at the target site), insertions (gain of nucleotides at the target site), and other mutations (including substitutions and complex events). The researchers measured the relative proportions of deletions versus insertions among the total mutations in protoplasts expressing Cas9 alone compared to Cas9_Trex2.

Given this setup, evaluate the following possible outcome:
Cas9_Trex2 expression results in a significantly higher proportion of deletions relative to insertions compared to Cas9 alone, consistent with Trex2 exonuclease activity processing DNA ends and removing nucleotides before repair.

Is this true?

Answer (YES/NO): YES